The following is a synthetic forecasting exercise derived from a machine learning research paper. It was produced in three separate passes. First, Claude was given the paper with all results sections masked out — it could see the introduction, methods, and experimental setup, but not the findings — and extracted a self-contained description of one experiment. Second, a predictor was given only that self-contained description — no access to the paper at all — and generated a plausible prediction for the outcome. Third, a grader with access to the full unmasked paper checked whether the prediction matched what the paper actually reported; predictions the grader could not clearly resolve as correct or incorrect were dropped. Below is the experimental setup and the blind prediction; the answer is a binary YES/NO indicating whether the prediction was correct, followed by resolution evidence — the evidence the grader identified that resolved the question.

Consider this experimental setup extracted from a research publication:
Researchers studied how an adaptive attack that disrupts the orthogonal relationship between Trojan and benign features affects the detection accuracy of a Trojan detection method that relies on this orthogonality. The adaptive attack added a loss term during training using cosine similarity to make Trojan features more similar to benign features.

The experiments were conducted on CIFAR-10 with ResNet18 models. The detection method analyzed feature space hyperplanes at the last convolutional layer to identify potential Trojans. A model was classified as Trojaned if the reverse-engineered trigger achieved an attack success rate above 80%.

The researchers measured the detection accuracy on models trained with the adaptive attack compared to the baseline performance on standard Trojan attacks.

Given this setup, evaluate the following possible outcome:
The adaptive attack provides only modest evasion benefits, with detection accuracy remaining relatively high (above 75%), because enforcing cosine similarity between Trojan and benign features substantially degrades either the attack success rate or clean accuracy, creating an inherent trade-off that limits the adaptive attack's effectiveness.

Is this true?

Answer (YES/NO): NO